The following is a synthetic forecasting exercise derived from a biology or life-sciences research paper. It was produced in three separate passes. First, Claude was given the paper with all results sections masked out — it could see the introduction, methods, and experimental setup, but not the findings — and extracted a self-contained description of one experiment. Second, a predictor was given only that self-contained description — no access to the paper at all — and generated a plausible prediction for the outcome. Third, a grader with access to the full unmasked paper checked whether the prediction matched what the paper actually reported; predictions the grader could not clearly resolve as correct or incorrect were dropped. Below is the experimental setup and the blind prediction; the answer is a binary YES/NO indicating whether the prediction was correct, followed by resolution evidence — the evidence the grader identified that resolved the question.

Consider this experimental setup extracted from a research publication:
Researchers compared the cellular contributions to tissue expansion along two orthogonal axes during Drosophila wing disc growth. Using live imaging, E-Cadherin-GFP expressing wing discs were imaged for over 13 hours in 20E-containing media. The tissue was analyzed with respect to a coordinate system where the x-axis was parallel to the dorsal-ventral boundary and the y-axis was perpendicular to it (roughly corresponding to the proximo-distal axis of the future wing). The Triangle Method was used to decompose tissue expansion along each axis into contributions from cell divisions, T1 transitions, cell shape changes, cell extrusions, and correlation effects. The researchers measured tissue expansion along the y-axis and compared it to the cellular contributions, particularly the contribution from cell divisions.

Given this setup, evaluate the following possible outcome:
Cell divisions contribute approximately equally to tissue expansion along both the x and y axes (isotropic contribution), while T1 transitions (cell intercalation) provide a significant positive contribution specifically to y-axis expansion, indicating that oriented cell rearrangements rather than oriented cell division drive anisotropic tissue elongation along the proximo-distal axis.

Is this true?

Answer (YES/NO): NO